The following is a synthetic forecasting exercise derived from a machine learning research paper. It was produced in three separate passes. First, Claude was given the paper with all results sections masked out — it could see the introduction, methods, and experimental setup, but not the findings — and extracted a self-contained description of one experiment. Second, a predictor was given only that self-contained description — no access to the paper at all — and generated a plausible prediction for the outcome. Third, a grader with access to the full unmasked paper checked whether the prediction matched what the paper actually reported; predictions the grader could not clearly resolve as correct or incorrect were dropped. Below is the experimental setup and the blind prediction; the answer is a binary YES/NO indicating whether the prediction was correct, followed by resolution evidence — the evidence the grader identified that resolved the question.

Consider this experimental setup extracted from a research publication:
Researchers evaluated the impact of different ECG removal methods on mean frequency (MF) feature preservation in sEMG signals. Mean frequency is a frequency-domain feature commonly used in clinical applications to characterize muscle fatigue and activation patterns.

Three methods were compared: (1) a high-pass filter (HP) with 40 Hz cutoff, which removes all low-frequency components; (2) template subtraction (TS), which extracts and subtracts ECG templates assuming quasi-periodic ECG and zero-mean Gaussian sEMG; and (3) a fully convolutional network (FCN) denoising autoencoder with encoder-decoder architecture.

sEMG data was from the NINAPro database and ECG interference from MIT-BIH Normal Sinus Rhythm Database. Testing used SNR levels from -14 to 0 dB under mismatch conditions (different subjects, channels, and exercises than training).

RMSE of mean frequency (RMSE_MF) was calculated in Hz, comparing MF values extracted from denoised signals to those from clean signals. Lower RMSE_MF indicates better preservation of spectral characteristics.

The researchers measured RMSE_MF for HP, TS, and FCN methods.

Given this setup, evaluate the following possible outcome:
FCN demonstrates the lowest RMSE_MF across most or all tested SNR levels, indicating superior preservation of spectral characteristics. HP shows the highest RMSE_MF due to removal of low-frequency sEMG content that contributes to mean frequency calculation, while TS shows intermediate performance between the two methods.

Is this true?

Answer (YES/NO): NO